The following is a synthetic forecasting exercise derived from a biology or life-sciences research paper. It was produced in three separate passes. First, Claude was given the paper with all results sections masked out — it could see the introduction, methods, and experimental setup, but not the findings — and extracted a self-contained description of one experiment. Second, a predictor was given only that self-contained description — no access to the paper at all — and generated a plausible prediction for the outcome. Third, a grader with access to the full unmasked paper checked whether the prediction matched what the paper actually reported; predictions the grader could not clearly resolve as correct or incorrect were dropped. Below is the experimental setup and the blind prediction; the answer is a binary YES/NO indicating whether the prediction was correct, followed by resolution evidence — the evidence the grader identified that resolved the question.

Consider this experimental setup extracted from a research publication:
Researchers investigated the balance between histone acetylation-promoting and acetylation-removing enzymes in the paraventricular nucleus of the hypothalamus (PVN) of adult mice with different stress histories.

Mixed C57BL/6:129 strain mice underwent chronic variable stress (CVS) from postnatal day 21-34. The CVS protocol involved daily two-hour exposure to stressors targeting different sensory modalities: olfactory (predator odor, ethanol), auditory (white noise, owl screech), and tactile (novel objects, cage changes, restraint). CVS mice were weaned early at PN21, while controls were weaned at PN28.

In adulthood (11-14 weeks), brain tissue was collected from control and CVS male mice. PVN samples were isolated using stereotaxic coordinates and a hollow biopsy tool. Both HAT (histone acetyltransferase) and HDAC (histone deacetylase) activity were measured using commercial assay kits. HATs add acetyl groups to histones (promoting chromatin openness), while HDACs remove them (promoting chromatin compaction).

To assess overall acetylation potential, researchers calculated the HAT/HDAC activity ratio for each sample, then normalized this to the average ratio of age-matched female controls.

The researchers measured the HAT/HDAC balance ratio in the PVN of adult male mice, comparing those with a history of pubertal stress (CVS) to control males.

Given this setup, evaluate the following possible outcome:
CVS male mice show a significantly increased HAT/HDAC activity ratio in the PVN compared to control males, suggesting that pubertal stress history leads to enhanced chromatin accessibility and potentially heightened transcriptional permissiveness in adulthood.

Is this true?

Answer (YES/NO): NO